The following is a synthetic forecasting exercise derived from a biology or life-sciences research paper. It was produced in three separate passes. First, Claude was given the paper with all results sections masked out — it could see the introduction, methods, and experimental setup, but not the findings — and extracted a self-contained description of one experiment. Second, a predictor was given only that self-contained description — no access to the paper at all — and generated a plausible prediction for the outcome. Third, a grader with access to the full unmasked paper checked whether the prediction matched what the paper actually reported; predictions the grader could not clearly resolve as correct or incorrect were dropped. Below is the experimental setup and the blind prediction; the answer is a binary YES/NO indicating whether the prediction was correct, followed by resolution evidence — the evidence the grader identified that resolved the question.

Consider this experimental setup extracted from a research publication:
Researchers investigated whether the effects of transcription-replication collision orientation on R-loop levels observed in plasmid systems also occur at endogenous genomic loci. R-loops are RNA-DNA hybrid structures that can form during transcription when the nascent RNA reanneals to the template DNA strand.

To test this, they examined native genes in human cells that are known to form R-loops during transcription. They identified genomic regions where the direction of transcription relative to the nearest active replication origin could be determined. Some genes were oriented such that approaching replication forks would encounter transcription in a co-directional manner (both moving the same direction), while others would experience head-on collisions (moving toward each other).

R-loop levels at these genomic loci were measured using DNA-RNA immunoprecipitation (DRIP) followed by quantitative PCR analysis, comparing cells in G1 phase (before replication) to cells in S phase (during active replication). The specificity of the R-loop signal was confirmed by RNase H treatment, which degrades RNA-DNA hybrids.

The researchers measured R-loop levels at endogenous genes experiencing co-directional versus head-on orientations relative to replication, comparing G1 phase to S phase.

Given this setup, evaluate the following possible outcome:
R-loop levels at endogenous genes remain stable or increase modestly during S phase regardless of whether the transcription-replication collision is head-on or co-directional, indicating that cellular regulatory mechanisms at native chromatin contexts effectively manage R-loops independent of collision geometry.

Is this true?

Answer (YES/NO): NO